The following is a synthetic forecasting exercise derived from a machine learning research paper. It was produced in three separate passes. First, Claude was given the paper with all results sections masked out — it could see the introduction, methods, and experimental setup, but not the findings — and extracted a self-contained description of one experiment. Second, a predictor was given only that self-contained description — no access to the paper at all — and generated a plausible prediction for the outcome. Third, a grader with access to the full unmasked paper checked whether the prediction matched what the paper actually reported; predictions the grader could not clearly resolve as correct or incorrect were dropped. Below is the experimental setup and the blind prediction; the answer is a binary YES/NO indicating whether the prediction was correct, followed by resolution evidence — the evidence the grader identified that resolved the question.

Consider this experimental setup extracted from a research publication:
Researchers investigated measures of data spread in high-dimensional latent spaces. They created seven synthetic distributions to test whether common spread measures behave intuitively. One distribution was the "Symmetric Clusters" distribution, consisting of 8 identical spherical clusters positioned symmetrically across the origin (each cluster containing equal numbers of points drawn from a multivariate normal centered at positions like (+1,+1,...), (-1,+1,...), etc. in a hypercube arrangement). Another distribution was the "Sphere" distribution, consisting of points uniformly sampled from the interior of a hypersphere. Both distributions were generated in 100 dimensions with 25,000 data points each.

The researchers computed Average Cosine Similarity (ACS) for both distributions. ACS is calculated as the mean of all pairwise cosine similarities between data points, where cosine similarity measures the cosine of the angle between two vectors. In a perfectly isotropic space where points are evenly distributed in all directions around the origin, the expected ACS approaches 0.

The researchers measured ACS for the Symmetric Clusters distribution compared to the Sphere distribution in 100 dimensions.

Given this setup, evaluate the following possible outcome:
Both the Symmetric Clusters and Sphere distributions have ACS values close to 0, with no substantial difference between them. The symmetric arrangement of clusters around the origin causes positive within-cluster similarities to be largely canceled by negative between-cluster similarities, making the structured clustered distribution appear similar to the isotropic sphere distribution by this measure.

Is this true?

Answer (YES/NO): YES